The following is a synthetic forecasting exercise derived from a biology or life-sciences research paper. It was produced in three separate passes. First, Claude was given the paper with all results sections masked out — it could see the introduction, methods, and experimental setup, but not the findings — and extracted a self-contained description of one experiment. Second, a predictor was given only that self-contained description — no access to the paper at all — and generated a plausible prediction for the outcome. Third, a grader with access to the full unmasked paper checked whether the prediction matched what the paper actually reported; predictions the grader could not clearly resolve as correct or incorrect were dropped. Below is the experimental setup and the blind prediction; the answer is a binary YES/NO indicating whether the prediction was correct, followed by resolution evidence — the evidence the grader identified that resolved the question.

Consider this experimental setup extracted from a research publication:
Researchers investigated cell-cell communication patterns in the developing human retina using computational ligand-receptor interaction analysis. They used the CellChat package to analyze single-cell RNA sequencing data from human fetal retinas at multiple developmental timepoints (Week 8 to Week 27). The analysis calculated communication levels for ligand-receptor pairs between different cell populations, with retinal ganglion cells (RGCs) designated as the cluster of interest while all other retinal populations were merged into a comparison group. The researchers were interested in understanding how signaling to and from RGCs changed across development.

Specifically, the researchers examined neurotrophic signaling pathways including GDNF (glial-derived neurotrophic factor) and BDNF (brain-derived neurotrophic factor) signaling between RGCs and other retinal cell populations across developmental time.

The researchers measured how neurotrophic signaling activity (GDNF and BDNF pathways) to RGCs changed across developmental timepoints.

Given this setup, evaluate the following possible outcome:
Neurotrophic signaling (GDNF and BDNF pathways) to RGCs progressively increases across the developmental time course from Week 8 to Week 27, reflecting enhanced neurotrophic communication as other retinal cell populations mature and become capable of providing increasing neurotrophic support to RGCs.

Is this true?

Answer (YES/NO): NO